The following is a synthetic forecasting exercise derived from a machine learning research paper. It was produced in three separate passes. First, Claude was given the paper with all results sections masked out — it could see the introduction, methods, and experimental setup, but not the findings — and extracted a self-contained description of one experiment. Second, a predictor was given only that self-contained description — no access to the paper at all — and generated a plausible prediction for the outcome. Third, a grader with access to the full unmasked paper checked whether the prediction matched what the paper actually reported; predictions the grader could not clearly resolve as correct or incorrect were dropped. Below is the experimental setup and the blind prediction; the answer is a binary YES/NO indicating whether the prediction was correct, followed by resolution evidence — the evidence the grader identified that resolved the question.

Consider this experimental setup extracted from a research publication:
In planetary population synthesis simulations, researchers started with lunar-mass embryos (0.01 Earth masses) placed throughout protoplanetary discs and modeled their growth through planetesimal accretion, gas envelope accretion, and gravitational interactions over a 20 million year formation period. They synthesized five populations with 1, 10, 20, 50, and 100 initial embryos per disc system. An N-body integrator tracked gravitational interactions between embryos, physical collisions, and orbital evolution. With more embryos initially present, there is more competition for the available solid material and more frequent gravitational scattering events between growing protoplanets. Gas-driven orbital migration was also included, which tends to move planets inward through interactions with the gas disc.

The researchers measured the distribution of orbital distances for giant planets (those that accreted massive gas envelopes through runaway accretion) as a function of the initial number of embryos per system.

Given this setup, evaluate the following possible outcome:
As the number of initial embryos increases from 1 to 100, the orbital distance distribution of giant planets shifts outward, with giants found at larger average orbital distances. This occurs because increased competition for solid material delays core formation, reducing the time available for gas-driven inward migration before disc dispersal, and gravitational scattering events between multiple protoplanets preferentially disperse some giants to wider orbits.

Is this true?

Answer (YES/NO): YES